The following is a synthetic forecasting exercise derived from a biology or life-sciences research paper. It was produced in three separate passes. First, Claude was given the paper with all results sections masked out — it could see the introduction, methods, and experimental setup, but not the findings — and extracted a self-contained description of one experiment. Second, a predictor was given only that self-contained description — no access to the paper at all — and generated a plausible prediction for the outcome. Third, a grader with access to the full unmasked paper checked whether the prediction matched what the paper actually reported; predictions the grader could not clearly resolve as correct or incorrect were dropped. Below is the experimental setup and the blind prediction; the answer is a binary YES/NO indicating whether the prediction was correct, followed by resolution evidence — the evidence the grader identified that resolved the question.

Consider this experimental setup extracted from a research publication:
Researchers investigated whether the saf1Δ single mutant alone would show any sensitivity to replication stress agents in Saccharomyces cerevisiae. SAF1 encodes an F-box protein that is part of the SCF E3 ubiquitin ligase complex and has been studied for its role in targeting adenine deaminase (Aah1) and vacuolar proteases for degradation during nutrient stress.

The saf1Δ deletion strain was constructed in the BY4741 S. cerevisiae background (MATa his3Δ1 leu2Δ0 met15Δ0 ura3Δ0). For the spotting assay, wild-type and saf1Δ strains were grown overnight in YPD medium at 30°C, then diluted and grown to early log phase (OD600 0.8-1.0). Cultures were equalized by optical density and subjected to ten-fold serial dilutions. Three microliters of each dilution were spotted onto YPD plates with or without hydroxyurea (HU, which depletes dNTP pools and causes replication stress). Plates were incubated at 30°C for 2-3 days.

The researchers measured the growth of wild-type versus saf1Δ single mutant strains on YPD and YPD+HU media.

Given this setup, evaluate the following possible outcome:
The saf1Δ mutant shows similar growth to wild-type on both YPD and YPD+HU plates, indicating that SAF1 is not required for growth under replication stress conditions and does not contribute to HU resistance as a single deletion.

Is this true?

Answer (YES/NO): NO